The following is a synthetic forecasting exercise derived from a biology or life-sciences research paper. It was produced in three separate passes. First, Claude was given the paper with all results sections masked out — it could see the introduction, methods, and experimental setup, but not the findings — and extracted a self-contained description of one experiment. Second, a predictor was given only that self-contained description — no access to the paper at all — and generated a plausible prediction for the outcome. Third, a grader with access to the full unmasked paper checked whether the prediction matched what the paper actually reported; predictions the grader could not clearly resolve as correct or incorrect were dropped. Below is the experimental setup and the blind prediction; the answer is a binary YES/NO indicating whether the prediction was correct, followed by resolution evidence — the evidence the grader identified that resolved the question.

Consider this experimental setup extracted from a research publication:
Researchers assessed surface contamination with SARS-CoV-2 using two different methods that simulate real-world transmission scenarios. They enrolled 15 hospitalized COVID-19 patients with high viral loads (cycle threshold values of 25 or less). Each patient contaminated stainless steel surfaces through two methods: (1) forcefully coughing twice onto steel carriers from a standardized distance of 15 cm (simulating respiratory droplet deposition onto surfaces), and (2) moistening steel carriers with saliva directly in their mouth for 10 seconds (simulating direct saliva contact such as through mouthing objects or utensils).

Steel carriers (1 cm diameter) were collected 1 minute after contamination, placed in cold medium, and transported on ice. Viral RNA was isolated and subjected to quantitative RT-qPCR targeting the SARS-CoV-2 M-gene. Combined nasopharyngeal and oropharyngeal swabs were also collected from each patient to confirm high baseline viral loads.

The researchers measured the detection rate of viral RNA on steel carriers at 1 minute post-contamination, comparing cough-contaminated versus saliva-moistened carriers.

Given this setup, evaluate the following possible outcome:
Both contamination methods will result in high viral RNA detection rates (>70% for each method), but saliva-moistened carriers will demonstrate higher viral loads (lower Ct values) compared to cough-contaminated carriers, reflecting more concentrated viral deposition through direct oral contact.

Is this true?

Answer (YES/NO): NO